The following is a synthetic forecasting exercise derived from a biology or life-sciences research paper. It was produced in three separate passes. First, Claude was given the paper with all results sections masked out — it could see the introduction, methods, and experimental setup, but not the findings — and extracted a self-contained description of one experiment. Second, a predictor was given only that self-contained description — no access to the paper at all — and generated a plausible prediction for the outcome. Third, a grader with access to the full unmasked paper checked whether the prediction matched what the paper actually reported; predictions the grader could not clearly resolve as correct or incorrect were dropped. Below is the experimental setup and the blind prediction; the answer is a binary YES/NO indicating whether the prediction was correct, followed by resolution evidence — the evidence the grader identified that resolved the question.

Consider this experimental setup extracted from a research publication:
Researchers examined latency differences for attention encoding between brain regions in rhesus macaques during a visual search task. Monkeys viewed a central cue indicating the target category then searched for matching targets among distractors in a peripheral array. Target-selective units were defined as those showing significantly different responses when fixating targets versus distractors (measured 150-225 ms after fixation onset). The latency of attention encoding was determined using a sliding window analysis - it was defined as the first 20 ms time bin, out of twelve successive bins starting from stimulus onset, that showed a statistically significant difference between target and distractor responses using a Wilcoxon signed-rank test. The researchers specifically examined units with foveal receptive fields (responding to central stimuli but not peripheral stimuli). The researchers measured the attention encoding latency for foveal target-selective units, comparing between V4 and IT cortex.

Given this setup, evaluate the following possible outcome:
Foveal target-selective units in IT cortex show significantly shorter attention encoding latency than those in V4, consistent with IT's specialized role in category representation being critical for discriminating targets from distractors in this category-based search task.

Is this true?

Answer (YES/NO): NO